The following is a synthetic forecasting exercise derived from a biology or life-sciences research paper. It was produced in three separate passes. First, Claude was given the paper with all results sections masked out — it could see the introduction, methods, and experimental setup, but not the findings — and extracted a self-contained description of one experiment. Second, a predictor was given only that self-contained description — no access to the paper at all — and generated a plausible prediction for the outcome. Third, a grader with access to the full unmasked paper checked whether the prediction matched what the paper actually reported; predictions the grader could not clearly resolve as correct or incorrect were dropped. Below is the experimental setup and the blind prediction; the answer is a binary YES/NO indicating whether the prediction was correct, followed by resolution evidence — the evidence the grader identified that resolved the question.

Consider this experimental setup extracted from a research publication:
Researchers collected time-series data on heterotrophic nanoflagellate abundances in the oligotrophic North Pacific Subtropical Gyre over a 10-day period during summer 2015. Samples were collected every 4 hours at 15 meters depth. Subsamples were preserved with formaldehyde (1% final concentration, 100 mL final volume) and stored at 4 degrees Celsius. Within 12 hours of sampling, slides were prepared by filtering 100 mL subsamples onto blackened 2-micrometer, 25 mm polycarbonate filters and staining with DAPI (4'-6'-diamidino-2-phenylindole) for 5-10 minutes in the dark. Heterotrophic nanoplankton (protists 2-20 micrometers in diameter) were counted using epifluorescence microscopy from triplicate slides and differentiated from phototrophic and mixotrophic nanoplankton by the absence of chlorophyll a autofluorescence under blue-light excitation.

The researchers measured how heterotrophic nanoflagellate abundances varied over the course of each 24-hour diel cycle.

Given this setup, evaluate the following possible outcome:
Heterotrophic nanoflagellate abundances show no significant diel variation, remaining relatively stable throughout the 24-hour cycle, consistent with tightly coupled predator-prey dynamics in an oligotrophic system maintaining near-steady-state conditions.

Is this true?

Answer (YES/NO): NO